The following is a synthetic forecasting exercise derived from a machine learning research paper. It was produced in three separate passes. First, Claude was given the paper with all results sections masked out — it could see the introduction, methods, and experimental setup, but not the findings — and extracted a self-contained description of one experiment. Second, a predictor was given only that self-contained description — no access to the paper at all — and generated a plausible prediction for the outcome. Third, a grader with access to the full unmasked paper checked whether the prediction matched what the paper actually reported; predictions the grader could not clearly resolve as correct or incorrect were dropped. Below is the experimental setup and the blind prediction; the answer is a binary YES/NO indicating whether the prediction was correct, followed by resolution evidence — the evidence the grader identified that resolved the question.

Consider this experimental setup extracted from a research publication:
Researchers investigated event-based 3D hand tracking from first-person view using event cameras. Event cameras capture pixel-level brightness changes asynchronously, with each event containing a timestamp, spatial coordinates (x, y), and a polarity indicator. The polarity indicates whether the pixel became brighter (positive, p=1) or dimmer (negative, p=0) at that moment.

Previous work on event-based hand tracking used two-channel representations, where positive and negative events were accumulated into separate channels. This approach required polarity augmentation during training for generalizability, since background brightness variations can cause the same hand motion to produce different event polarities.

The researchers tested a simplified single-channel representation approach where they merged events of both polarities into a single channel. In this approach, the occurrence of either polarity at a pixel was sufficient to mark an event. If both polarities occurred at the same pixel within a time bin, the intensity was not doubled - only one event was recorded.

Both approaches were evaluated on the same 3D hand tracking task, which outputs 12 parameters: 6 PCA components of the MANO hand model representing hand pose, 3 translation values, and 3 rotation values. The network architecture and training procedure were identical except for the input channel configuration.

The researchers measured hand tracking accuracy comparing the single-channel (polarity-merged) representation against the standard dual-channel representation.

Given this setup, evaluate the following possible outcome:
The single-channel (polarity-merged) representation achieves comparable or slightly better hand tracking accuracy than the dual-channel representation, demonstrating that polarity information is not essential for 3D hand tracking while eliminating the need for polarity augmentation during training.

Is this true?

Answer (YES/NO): YES